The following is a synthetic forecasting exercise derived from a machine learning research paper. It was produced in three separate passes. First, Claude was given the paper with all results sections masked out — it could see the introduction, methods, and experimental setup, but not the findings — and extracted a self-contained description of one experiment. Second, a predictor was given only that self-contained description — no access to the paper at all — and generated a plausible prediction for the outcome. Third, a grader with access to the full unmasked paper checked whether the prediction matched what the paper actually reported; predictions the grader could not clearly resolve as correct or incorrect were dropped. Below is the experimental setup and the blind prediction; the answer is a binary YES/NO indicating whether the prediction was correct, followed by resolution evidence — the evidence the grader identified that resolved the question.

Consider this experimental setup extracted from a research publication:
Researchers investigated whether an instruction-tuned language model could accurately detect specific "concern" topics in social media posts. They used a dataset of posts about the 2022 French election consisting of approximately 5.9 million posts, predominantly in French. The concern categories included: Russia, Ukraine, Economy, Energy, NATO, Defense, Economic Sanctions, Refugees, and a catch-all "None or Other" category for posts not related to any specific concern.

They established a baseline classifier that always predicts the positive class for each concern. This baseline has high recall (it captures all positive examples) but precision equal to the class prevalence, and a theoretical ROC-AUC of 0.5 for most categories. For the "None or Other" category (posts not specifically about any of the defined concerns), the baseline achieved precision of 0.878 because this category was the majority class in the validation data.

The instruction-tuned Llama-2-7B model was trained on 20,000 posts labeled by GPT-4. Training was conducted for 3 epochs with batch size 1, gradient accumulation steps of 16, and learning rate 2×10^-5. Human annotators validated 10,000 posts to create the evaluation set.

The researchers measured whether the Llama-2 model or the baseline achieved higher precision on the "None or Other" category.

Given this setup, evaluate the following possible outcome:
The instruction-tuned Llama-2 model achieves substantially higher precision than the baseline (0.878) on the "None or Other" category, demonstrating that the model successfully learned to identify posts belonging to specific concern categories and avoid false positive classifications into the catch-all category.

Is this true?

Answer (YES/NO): NO